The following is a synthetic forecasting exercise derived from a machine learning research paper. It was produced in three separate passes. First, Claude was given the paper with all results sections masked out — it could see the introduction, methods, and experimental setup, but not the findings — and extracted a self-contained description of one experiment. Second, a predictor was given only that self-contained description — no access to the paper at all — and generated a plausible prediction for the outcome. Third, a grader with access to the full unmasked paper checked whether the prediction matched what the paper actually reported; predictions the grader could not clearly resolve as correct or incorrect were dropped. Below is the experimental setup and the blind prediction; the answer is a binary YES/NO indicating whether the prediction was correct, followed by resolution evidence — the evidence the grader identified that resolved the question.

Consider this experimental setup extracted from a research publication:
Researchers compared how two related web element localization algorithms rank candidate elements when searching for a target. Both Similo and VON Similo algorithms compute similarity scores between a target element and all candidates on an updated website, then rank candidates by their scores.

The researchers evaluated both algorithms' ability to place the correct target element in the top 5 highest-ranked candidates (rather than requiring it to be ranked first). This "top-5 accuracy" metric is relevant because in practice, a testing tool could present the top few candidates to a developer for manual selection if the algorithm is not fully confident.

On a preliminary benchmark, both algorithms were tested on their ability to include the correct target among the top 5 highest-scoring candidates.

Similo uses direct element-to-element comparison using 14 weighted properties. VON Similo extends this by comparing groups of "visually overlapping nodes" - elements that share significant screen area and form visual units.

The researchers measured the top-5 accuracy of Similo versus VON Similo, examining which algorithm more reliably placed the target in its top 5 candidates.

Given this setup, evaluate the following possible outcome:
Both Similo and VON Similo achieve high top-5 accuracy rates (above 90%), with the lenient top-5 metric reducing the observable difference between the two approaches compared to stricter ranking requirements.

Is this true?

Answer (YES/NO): YES